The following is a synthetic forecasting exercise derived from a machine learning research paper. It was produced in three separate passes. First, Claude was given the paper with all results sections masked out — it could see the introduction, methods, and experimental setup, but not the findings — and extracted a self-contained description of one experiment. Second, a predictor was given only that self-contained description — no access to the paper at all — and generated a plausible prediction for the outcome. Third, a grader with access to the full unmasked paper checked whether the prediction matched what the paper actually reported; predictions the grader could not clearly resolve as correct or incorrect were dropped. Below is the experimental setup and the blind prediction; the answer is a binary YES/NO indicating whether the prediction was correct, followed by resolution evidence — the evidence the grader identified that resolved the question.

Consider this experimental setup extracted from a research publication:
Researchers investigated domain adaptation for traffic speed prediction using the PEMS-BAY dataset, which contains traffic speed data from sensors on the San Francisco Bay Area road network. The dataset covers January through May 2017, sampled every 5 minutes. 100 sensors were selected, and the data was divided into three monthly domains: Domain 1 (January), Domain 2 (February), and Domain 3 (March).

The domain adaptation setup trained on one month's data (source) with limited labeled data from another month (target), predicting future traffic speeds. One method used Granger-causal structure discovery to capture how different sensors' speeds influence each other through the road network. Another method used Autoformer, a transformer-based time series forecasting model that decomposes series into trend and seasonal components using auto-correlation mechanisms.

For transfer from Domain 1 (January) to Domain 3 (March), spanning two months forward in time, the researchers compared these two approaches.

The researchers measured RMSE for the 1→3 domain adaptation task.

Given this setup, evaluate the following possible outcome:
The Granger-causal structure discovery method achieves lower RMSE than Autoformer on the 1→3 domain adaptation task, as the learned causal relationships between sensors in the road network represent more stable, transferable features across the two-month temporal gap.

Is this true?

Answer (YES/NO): NO